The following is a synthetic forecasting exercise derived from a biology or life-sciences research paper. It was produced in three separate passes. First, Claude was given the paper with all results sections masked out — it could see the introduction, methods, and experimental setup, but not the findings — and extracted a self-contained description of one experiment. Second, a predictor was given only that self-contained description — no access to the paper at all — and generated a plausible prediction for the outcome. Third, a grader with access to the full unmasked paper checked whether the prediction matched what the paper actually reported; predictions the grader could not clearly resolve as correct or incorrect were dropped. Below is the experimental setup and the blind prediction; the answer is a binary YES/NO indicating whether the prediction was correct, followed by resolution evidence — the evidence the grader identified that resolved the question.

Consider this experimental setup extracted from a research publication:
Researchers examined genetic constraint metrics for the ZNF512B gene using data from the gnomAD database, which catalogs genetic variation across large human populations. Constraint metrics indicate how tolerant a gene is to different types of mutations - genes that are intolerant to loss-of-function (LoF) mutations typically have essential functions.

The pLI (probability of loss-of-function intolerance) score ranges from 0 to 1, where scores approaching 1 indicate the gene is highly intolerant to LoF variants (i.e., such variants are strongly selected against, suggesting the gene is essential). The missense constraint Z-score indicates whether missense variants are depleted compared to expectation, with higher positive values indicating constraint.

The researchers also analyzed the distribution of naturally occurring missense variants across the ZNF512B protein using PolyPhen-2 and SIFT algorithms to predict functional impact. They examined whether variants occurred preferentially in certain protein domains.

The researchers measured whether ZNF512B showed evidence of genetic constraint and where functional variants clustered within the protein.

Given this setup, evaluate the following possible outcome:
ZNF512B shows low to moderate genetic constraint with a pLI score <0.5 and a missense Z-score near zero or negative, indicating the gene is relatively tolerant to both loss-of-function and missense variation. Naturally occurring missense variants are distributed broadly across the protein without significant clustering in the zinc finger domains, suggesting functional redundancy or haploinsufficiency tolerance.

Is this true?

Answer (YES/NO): NO